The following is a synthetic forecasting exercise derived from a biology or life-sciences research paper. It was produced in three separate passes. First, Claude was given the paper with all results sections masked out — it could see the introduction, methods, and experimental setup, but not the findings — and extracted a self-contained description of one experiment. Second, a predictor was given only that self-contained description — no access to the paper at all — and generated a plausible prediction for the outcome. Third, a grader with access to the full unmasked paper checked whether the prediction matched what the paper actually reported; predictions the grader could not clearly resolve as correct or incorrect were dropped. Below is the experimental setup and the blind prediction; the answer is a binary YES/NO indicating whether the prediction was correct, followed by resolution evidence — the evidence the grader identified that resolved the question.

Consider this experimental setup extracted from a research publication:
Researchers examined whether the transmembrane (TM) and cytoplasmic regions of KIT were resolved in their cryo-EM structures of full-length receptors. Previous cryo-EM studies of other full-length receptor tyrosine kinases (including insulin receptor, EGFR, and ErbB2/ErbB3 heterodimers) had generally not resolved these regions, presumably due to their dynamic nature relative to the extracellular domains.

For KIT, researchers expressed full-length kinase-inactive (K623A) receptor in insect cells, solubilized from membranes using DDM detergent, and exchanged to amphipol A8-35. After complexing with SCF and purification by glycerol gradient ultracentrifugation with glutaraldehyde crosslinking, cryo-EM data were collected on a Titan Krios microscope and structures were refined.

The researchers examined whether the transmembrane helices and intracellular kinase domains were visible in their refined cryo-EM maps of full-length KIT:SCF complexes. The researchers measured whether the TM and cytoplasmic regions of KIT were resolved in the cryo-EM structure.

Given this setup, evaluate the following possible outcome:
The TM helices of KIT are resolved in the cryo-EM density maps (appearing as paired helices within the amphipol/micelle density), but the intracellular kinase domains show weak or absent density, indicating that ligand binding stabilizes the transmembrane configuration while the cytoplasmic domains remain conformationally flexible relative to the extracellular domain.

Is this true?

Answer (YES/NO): NO